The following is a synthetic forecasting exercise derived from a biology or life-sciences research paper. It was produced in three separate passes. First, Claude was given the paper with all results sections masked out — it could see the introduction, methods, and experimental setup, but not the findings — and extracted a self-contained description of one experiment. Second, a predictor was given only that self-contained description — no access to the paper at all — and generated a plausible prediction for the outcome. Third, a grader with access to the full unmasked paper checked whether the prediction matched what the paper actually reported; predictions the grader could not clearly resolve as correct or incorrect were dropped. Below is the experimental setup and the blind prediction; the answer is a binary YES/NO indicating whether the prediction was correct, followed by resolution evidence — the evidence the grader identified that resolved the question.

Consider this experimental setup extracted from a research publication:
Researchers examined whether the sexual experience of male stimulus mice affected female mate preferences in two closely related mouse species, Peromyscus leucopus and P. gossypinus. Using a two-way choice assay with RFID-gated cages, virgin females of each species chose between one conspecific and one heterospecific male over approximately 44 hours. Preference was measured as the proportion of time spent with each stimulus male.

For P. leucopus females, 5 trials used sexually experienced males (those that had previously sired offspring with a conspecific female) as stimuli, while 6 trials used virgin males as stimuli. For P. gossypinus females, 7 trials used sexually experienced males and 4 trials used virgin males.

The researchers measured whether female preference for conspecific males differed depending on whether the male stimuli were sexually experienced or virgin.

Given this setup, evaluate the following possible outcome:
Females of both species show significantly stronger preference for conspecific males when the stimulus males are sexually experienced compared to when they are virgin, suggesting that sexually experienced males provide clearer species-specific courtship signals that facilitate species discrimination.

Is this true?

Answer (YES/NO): NO